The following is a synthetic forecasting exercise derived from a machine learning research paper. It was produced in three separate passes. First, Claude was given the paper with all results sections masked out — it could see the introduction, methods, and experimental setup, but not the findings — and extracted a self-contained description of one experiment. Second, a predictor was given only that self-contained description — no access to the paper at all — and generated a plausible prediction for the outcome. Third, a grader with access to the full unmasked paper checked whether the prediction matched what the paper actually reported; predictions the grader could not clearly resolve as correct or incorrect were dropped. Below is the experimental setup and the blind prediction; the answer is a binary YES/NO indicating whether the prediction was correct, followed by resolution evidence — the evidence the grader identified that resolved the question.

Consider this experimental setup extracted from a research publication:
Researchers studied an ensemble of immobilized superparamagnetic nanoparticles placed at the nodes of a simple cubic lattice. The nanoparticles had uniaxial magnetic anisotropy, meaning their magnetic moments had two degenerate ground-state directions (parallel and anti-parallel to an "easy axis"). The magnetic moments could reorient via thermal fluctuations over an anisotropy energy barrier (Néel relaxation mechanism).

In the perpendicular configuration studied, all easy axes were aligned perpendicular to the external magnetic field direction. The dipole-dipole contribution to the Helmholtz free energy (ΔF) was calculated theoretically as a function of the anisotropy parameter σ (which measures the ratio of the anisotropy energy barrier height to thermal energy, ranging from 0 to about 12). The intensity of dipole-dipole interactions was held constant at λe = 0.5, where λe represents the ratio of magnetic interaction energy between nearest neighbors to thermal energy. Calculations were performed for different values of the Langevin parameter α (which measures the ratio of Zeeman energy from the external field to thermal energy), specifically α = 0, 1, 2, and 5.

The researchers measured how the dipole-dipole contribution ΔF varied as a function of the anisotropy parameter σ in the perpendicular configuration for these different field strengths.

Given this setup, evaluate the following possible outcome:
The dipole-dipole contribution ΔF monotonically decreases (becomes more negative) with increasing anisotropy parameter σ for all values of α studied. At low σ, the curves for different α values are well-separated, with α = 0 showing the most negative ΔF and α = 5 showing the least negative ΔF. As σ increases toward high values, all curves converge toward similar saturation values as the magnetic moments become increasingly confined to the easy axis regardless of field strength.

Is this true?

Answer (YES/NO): NO